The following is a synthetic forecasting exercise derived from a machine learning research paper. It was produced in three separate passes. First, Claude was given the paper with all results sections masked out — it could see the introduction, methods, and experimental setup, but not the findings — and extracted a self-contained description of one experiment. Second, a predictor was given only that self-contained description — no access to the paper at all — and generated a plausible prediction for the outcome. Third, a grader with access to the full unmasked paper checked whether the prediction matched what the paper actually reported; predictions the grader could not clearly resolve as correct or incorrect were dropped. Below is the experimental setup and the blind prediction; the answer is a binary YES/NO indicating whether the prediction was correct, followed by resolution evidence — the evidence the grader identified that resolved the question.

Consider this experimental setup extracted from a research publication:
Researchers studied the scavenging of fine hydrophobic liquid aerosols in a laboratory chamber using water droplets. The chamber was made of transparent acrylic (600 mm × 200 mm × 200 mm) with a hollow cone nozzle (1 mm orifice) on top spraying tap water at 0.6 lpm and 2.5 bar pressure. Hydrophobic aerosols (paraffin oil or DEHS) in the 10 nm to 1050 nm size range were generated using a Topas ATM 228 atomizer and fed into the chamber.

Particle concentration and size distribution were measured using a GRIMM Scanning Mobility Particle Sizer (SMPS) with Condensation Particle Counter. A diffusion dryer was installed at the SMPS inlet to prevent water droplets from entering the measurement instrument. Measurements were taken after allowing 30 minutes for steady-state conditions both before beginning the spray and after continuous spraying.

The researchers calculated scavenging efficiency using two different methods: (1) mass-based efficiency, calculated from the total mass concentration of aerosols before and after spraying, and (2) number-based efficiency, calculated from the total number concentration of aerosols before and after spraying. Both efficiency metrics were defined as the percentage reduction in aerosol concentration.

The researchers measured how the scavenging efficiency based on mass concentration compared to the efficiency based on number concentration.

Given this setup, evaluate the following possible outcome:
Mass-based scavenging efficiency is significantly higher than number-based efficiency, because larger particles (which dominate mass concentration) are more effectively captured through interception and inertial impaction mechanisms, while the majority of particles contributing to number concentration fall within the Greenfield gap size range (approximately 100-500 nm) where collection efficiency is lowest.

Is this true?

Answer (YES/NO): NO